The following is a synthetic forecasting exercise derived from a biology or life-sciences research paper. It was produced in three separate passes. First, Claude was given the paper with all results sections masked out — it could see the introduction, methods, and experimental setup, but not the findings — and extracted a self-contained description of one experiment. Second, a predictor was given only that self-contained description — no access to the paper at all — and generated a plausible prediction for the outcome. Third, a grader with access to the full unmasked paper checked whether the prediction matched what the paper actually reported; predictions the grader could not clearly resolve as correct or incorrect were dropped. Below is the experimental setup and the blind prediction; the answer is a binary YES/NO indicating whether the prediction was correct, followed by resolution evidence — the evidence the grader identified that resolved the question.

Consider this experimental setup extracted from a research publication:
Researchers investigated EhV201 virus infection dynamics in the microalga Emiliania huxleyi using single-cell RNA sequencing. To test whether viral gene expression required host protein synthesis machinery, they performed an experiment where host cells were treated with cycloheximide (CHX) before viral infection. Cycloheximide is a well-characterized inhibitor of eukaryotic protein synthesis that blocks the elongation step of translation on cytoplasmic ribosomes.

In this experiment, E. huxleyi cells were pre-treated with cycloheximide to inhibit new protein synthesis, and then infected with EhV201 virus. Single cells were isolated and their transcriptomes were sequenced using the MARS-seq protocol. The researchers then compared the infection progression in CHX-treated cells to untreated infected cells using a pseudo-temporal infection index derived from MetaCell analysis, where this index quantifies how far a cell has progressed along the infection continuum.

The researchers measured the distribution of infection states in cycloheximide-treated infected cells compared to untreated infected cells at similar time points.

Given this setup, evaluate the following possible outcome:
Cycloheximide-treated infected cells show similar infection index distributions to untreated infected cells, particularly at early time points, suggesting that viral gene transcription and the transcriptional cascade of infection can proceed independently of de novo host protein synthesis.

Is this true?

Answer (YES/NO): NO